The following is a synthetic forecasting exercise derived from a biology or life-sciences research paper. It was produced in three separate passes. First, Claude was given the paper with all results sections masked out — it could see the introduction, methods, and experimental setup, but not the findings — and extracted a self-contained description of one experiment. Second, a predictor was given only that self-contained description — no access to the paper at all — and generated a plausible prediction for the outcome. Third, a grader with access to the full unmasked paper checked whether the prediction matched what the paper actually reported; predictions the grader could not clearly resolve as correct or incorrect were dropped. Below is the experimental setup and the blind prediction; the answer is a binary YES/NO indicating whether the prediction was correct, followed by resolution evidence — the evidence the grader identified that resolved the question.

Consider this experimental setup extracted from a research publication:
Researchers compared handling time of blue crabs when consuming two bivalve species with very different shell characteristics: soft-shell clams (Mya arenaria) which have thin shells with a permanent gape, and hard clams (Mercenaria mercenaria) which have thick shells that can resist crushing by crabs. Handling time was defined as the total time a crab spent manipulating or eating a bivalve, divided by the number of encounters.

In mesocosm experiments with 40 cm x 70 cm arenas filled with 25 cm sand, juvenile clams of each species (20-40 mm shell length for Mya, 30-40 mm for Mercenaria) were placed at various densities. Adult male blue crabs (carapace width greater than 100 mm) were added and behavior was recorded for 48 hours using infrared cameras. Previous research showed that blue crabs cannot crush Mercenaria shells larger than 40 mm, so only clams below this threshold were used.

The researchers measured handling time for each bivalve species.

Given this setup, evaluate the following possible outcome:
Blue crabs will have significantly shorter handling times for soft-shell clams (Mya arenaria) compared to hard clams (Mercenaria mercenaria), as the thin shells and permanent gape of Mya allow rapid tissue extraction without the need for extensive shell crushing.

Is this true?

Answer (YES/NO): NO